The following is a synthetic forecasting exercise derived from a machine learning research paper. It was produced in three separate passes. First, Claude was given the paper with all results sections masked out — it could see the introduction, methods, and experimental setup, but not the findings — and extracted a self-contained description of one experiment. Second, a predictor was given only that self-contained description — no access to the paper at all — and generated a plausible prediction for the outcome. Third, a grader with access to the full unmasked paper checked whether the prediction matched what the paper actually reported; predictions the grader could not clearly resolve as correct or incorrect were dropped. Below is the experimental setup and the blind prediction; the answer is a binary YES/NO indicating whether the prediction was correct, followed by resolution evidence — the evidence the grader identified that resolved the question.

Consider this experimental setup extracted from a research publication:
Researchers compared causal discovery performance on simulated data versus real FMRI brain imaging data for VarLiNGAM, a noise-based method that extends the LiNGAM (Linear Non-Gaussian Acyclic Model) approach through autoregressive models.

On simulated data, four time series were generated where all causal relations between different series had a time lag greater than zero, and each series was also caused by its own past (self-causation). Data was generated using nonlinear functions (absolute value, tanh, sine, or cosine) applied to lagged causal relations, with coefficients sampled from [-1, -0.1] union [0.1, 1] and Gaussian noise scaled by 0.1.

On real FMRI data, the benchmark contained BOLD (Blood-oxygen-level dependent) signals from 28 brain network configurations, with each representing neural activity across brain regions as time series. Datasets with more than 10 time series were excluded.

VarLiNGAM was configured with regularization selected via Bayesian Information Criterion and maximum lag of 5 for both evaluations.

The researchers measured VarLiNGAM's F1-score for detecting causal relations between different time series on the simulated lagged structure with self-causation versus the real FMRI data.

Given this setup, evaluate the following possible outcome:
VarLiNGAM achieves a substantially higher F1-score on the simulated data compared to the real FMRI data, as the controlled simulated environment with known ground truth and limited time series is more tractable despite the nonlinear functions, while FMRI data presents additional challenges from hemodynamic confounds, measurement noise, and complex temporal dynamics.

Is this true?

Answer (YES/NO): NO